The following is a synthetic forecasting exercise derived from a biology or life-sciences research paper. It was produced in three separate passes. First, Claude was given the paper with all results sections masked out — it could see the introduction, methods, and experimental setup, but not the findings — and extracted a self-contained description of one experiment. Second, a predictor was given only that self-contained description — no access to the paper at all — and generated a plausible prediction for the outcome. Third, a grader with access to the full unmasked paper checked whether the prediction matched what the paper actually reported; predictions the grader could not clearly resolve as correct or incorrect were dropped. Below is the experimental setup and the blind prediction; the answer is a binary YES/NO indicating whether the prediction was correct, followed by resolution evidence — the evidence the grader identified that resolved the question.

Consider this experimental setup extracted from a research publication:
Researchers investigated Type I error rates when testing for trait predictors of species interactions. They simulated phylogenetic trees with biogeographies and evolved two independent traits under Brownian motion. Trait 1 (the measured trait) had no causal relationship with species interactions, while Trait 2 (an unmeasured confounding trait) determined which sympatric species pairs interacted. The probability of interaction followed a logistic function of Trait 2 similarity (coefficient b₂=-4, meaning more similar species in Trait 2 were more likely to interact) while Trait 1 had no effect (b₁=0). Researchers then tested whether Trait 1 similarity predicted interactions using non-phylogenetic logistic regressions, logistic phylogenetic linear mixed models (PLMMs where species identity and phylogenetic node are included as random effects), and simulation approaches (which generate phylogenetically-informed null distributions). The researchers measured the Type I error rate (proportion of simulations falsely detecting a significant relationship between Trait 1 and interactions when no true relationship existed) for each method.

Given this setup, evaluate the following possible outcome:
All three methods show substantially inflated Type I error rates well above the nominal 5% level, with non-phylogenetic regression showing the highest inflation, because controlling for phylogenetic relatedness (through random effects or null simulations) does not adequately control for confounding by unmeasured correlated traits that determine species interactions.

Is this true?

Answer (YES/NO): NO